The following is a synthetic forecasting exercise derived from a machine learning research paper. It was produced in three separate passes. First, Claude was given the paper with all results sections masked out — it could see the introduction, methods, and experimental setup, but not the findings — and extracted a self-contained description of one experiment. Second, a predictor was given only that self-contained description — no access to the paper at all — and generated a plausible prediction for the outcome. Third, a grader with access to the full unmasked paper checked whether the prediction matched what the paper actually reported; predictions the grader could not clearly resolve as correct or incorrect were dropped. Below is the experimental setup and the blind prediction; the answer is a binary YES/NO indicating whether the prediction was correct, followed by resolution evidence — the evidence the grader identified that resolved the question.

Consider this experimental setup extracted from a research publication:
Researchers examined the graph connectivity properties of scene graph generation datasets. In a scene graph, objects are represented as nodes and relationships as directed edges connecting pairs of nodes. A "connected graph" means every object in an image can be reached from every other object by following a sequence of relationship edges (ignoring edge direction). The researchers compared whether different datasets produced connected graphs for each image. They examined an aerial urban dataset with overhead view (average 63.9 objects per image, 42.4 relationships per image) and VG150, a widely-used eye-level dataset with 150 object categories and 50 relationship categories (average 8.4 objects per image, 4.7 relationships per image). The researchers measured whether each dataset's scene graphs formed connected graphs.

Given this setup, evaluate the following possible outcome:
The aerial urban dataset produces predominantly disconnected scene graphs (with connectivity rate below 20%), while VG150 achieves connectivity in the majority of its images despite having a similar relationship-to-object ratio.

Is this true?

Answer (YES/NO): NO